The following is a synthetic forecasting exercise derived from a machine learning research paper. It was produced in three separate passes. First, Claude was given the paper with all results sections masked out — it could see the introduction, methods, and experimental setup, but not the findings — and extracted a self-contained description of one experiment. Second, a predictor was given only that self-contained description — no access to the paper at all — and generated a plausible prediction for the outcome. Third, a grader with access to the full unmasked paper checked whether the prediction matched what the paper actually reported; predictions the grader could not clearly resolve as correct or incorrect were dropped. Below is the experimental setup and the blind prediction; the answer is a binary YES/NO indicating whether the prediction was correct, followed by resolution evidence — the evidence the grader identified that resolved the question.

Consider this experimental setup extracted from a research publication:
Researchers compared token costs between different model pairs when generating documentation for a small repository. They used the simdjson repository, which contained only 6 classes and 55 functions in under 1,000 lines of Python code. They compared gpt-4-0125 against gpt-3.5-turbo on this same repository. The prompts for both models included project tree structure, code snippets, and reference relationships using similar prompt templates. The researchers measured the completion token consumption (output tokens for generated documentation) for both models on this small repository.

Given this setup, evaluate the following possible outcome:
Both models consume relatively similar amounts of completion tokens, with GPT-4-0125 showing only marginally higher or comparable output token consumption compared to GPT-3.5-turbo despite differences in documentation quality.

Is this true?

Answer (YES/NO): NO